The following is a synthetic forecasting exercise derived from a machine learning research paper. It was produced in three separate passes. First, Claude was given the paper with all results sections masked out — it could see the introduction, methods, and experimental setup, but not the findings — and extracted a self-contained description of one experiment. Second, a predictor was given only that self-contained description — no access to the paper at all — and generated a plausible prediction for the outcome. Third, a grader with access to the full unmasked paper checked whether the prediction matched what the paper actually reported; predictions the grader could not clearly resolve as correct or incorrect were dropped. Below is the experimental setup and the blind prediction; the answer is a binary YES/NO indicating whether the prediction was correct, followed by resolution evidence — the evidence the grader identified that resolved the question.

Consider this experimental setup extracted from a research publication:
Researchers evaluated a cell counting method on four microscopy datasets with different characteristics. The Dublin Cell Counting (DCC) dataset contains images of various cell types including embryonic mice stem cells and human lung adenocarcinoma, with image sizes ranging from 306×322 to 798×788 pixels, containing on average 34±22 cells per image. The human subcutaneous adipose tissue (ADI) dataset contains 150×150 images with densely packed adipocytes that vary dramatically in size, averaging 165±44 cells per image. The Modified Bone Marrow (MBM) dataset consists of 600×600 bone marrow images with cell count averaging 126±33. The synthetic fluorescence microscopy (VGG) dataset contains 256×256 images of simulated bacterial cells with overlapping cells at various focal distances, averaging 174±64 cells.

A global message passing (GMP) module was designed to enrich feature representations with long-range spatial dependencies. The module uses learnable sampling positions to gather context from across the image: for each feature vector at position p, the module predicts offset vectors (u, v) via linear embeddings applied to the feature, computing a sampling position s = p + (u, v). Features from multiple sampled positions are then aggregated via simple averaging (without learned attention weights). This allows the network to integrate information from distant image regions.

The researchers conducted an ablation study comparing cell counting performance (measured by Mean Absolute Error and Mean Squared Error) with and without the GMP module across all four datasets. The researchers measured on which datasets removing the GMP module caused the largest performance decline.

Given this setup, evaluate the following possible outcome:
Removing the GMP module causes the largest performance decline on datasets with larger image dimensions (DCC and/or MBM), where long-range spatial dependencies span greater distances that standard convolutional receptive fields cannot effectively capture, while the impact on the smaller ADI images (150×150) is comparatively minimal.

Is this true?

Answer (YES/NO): YES